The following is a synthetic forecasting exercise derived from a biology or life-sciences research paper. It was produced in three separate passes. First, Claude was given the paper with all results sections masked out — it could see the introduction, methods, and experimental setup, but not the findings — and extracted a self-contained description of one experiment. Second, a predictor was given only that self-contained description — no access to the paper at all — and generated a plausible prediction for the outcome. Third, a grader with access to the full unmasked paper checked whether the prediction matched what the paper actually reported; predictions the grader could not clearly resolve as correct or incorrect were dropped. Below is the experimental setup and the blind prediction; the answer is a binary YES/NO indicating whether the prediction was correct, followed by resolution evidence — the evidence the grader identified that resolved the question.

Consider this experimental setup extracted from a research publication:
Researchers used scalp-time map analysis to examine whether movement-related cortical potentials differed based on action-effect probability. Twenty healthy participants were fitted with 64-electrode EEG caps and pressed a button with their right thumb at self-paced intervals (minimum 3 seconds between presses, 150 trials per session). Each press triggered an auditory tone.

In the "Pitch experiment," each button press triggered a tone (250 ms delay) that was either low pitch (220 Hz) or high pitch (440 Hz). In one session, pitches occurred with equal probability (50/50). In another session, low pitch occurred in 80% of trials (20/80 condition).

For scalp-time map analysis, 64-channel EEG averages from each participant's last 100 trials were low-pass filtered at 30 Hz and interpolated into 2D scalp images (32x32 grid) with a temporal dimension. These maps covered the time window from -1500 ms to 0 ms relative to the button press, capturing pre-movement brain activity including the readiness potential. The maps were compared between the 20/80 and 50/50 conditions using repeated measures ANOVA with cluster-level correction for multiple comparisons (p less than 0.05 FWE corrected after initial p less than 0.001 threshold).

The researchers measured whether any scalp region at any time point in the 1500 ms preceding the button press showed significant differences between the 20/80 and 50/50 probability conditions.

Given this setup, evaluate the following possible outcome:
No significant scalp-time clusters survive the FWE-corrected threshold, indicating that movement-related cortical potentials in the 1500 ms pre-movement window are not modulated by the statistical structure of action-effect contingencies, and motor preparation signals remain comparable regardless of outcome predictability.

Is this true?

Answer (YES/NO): YES